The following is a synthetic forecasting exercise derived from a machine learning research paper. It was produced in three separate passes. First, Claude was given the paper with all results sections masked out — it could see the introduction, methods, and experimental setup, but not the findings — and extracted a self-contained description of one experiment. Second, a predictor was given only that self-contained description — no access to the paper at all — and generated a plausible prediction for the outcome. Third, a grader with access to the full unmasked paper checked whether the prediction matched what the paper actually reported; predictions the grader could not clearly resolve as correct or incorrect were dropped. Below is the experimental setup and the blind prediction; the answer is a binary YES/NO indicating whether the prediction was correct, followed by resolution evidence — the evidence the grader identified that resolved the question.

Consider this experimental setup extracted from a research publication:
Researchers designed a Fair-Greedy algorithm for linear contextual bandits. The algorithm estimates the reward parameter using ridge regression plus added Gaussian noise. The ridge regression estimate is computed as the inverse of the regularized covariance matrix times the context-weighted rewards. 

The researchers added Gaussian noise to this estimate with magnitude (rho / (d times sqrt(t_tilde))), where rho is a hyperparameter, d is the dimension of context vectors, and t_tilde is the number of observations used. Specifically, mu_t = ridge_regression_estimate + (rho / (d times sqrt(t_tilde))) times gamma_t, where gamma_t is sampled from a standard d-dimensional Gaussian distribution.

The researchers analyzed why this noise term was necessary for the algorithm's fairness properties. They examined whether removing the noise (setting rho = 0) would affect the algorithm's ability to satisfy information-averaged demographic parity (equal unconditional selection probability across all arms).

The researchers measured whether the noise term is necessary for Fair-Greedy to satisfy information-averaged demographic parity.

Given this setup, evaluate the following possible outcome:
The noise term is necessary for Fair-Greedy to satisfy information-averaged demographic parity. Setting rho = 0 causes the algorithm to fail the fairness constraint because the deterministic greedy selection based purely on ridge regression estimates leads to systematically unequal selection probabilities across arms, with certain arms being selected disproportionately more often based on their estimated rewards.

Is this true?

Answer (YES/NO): YES